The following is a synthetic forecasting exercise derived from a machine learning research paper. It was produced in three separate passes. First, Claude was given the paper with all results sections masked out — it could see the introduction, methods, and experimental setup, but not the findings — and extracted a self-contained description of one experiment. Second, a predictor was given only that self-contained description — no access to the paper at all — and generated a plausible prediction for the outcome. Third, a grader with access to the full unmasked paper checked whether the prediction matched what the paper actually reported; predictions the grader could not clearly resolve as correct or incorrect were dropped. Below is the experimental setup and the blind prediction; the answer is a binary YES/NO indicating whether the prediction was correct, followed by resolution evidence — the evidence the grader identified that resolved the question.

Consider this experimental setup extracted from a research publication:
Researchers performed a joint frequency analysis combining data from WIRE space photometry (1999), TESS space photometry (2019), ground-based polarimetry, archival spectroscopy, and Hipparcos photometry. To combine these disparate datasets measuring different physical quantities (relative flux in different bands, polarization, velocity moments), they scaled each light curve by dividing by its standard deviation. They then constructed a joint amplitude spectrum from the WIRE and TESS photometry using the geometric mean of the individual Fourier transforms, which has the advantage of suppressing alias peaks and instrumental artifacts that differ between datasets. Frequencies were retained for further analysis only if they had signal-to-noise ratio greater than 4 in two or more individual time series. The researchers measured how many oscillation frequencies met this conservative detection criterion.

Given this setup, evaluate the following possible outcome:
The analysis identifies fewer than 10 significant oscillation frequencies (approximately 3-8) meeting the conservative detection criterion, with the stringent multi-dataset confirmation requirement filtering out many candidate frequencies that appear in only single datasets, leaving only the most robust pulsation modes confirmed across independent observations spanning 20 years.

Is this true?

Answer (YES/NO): NO